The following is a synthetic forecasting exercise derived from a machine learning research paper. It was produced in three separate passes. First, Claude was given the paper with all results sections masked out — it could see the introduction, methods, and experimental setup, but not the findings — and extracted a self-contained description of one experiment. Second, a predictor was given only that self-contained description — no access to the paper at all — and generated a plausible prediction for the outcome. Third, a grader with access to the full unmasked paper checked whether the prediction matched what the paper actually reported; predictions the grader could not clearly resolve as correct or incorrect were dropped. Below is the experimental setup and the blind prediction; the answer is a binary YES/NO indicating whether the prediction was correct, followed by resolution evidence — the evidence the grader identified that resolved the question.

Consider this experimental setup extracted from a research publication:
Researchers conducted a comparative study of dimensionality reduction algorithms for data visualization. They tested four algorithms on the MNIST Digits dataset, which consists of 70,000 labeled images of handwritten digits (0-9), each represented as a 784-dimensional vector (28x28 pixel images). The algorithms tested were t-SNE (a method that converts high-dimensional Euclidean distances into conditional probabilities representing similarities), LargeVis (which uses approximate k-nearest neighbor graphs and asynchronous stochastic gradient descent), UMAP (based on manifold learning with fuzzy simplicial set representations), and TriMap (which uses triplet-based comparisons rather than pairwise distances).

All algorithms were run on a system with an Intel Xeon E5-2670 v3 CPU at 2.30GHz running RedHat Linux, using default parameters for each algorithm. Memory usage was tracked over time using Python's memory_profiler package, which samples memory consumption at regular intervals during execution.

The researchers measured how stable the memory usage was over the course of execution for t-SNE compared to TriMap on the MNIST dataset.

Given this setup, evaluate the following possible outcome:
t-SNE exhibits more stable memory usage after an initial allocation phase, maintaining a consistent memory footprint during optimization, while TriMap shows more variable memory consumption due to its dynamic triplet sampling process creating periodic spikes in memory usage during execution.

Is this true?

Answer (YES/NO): YES